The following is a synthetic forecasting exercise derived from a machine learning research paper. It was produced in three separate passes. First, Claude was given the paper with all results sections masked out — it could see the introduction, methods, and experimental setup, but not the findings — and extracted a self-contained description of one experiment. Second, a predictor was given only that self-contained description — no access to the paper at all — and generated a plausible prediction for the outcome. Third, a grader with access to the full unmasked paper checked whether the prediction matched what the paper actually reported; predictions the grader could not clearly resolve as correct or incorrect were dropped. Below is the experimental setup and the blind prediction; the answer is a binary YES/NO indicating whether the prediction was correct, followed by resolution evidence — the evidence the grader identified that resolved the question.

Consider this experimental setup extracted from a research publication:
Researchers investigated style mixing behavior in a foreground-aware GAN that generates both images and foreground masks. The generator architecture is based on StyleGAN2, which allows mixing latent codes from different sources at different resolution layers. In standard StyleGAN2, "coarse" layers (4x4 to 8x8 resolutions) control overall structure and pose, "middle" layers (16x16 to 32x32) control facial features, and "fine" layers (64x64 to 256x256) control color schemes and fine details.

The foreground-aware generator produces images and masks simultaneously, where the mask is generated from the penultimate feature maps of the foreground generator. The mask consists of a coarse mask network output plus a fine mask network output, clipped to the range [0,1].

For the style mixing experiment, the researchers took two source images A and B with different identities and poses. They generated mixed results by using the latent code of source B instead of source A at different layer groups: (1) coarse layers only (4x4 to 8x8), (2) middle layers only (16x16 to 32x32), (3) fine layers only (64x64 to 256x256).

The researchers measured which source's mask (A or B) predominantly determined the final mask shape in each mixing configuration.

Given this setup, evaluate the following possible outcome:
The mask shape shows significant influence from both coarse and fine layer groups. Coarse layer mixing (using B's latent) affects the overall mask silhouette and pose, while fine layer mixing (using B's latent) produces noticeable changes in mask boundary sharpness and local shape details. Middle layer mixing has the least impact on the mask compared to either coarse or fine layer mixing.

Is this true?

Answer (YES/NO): NO